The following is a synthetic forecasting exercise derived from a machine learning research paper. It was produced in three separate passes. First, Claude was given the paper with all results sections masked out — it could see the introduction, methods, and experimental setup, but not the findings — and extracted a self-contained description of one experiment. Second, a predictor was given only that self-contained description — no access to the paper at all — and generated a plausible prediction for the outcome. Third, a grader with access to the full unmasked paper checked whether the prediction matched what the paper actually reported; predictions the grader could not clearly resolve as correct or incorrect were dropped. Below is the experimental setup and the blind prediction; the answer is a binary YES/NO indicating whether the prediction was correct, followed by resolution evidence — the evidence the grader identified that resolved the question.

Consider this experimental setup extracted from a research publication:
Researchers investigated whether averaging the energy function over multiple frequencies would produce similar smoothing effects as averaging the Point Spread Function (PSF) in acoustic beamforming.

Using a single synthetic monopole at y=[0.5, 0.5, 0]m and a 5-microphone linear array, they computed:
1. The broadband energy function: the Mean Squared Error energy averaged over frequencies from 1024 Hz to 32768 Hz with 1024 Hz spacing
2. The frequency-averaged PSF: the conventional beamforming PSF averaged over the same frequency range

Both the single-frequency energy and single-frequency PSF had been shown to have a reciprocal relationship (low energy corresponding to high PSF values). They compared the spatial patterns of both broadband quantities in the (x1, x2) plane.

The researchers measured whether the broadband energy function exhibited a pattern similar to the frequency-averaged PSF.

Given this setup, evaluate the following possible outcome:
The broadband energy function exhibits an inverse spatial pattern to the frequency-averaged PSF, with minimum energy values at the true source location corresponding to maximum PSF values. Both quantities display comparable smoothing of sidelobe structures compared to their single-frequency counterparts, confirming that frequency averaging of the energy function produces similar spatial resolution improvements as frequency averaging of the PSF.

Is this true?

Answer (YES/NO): YES